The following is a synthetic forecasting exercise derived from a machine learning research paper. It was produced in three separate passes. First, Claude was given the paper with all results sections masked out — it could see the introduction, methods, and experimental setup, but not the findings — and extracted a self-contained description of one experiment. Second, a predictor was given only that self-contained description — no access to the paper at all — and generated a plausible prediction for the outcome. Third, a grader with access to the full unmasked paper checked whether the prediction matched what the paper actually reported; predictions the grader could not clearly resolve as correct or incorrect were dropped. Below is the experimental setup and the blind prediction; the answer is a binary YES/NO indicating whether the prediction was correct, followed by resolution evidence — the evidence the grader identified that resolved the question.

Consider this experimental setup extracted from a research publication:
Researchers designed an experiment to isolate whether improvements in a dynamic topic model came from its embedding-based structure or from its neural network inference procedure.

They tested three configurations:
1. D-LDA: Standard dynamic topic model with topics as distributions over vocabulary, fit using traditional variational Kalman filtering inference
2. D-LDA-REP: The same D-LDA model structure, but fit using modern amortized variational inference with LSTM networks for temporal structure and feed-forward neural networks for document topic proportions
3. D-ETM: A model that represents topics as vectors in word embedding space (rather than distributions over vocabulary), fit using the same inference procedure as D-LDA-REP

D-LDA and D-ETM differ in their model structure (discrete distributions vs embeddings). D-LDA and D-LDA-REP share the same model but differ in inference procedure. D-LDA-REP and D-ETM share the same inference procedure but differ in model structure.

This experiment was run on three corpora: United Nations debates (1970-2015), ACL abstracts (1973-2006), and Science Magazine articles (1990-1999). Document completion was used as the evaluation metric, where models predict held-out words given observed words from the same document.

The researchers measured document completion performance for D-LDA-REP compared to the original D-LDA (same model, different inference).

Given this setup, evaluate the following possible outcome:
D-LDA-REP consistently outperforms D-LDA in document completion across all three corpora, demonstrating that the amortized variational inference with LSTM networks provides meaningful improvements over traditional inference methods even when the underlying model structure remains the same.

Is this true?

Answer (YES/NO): NO